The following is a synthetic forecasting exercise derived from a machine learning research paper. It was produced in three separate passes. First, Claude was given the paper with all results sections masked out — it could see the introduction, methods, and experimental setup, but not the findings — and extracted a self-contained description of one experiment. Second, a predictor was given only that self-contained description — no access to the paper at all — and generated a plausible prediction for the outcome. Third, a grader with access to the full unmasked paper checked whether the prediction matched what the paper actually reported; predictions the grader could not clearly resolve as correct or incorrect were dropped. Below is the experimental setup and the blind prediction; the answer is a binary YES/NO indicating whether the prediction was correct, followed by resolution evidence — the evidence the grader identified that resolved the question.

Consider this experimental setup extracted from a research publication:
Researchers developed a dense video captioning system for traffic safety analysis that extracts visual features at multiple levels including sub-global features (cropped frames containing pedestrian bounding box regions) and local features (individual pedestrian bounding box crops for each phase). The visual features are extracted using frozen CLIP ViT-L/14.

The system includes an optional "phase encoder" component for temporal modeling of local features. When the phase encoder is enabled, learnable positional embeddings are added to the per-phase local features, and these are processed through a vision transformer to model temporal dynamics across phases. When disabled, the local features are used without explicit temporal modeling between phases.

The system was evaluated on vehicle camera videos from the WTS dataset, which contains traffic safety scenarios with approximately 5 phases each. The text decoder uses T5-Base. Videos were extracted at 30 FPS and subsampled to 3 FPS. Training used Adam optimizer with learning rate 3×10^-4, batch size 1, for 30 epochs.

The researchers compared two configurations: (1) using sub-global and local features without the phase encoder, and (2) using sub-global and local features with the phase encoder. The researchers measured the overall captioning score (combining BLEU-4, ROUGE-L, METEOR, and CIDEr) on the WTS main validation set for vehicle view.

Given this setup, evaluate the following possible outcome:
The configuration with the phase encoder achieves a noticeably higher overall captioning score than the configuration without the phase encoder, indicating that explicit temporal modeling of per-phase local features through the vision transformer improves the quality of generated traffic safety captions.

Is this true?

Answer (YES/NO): YES